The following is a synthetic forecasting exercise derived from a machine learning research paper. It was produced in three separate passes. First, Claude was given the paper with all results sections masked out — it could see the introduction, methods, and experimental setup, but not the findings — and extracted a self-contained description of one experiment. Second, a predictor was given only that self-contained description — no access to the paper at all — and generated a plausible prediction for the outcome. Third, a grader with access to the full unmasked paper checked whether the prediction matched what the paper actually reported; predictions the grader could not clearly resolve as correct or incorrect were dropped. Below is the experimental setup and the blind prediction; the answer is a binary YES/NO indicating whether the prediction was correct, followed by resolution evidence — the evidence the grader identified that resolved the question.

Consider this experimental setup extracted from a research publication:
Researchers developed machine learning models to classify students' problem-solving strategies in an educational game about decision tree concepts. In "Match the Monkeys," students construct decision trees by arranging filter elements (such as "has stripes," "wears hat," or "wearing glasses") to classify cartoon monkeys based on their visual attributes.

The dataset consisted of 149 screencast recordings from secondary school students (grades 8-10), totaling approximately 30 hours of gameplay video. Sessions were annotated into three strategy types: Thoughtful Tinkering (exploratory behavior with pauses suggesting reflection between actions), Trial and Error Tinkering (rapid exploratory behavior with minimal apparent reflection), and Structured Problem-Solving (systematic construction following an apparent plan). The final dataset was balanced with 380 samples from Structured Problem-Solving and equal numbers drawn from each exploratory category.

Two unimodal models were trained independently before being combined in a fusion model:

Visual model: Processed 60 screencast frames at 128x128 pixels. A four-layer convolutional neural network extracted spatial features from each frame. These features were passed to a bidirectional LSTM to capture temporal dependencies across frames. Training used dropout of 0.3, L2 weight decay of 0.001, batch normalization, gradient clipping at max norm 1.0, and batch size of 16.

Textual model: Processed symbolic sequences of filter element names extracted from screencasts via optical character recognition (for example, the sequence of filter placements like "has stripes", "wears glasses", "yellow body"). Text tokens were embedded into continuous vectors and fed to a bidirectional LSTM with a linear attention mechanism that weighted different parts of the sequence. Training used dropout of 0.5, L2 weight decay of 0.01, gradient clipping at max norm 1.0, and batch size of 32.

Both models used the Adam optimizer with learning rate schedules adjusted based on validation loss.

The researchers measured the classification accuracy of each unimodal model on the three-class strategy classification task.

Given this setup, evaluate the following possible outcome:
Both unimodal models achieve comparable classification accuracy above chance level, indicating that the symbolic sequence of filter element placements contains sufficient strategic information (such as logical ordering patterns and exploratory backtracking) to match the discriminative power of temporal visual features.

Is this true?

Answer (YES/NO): NO